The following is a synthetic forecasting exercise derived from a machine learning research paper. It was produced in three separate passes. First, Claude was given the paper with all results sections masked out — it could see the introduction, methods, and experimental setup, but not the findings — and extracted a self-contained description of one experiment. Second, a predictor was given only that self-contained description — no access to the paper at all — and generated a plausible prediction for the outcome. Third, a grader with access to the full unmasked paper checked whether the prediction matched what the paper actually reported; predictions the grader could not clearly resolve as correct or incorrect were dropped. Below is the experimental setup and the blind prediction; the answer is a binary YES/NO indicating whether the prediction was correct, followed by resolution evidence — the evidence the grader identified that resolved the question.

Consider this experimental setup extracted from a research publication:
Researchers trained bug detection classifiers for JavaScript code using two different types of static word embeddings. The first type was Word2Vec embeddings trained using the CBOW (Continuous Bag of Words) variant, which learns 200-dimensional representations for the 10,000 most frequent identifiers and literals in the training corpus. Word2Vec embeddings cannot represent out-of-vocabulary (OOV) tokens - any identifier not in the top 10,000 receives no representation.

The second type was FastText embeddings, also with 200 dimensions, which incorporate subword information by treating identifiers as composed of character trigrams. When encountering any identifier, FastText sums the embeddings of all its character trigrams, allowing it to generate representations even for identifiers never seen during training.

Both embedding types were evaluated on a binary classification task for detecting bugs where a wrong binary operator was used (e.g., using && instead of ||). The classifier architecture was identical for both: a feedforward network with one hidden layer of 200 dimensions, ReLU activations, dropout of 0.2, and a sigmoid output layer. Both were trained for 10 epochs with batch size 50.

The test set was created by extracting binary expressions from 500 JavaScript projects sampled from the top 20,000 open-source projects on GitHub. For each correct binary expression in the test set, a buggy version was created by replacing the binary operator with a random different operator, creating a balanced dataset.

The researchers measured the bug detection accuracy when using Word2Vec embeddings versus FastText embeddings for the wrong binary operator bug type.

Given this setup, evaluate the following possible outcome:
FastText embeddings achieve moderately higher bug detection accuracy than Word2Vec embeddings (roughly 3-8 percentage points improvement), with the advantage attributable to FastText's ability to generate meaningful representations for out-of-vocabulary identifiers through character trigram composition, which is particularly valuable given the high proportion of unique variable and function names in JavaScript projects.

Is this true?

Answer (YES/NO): NO